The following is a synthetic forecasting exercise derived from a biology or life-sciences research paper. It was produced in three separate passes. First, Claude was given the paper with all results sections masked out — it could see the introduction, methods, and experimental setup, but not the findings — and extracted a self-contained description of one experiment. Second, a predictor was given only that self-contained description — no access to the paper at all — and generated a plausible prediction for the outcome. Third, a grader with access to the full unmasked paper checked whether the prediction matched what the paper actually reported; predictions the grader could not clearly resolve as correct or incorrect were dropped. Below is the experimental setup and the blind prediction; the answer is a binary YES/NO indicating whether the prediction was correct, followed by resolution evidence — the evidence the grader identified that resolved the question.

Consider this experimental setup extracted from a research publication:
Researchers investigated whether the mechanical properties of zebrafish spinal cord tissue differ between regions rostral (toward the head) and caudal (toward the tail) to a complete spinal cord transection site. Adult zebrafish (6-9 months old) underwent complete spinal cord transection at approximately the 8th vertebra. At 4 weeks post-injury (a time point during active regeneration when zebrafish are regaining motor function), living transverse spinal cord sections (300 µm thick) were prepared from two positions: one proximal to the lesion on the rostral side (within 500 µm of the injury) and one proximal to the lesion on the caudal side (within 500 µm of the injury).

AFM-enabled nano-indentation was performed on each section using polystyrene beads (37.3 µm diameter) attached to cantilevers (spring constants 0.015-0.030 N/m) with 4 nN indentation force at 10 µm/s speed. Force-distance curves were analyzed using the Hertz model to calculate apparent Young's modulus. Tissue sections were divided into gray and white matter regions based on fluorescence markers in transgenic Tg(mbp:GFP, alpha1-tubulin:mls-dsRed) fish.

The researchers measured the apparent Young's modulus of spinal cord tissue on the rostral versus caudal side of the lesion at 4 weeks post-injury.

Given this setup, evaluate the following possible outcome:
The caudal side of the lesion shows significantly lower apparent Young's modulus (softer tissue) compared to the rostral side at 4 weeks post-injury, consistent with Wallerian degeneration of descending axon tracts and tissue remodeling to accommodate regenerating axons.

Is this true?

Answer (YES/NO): NO